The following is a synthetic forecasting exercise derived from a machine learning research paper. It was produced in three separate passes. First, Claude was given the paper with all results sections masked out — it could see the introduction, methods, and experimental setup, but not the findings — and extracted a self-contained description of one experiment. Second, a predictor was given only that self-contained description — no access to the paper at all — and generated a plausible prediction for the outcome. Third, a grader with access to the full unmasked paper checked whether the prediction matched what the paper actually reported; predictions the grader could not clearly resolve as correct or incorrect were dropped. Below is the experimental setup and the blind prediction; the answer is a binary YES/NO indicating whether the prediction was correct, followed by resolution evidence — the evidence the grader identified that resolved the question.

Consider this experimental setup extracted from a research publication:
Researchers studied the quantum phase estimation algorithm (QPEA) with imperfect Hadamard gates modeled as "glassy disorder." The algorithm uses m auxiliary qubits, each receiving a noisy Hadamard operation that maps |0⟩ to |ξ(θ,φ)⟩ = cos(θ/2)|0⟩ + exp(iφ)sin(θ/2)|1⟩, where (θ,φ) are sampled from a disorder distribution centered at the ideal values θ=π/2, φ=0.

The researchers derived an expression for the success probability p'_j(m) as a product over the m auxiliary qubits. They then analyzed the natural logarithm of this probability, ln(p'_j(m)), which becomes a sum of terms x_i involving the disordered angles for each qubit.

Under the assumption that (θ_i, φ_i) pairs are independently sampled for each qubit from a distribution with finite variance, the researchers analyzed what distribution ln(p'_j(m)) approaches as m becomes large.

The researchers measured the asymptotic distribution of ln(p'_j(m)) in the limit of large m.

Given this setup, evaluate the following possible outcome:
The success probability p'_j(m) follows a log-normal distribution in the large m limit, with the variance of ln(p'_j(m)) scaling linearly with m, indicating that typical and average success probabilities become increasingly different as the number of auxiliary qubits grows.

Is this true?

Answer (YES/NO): YES